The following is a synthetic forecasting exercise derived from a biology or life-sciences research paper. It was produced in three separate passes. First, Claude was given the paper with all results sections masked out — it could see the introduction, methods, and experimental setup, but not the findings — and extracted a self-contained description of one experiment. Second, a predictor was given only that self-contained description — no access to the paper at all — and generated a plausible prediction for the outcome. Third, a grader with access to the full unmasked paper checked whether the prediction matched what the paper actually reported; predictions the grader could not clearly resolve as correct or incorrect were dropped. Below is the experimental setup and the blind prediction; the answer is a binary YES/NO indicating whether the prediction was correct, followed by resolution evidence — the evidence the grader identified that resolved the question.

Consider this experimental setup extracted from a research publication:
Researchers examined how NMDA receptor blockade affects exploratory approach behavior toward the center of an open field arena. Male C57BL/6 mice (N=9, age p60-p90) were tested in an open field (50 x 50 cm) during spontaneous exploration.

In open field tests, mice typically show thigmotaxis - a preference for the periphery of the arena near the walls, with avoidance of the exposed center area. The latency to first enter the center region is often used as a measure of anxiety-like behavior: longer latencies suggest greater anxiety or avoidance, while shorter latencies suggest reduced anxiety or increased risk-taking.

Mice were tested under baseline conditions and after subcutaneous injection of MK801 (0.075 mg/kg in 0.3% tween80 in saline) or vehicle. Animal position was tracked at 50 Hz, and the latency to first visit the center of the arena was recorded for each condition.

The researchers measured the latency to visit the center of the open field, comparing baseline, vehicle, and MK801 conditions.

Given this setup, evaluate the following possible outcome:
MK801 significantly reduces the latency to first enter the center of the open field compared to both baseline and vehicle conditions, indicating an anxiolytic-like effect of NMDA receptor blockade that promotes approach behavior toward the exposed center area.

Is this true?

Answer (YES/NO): NO